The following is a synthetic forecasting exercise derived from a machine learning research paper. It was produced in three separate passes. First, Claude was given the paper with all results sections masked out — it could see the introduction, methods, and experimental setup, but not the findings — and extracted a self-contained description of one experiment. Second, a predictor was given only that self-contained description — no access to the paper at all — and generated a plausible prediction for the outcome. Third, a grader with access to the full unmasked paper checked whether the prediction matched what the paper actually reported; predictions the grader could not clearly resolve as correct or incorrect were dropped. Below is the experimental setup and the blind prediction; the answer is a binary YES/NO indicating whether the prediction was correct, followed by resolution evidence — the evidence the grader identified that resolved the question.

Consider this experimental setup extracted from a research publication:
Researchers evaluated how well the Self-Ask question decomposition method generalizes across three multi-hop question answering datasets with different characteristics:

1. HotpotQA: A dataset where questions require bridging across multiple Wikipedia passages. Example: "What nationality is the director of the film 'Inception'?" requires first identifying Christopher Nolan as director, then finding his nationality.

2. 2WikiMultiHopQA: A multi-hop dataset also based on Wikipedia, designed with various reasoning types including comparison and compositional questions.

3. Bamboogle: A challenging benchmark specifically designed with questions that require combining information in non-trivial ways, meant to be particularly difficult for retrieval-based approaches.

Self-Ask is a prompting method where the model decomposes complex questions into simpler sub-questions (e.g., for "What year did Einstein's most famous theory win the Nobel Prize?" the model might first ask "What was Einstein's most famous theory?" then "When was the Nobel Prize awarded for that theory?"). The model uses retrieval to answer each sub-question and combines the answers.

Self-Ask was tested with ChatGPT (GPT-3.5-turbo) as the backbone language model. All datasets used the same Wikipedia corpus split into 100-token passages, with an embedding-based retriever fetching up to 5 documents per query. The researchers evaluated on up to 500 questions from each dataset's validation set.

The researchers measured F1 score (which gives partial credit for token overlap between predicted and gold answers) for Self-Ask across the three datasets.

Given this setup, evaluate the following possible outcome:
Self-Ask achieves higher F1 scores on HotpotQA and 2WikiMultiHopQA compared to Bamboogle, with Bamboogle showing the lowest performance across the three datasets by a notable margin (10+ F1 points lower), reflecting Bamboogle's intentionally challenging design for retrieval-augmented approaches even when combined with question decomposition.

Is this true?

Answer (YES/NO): NO